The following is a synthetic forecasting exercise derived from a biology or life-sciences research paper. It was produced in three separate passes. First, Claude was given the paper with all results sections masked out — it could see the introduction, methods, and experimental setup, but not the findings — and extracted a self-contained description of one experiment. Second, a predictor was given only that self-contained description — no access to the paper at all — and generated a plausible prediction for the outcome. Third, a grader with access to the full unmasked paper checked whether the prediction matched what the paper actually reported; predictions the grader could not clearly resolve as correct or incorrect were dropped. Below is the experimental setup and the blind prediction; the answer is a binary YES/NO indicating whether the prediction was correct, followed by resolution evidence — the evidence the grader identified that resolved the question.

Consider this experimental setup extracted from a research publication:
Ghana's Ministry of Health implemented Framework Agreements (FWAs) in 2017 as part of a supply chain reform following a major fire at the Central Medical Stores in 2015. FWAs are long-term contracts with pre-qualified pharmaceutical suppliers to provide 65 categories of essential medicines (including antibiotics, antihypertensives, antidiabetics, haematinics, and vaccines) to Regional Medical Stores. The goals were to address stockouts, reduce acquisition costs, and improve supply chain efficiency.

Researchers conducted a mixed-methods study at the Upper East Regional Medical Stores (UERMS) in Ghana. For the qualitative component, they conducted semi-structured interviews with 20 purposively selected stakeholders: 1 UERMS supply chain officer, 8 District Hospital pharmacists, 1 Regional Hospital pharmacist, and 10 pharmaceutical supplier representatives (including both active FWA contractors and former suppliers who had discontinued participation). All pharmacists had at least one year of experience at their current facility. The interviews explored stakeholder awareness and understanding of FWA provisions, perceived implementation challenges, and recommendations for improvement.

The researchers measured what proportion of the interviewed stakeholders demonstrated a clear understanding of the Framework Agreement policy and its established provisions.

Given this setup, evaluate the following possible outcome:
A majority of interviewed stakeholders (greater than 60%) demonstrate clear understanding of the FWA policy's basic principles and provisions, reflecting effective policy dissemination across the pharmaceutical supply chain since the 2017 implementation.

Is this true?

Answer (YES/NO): YES